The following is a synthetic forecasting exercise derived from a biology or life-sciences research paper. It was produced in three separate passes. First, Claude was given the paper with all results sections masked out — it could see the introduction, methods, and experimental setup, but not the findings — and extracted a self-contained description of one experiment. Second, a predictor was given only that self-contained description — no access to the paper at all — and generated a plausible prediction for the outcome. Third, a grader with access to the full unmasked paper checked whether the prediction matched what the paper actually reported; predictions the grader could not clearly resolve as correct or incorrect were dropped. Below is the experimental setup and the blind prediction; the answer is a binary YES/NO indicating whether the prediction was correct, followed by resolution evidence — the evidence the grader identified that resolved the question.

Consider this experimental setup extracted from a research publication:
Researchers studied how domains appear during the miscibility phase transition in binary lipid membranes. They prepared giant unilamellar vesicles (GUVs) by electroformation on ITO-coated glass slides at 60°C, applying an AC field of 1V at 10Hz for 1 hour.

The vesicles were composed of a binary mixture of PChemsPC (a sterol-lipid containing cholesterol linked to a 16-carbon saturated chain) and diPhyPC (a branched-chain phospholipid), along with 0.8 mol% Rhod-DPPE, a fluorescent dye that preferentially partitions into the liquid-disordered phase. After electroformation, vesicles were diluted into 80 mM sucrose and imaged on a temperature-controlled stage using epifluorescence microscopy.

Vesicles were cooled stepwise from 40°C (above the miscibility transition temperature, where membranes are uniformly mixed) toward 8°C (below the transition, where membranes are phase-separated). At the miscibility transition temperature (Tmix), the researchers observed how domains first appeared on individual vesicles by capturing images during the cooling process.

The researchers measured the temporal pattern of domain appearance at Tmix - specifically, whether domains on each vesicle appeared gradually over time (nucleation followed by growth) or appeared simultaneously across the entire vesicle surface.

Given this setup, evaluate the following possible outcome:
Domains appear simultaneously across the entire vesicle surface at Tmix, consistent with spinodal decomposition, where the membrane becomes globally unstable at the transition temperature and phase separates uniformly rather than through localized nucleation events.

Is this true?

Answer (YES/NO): YES